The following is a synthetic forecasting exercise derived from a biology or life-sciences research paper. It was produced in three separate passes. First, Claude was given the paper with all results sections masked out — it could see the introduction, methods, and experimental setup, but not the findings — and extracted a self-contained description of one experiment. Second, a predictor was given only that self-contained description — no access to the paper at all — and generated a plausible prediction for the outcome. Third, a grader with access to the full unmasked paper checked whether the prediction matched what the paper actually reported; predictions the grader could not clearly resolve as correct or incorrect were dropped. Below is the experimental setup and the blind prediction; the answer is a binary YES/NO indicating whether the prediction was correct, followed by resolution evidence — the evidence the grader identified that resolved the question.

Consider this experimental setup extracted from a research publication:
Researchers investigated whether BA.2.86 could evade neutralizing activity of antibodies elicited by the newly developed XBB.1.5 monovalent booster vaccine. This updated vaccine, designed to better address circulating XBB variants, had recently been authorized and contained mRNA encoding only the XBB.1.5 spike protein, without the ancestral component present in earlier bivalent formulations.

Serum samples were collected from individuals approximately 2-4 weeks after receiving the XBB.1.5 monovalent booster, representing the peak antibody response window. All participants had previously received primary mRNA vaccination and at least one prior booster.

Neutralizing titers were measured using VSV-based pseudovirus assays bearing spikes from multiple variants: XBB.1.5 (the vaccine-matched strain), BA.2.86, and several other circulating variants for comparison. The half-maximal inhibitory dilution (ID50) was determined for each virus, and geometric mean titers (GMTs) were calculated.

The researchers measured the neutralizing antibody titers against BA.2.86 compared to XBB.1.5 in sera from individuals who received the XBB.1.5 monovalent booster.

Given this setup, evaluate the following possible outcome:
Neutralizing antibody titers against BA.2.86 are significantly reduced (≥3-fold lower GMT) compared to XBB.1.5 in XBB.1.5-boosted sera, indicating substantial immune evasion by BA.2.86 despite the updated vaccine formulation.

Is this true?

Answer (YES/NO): NO